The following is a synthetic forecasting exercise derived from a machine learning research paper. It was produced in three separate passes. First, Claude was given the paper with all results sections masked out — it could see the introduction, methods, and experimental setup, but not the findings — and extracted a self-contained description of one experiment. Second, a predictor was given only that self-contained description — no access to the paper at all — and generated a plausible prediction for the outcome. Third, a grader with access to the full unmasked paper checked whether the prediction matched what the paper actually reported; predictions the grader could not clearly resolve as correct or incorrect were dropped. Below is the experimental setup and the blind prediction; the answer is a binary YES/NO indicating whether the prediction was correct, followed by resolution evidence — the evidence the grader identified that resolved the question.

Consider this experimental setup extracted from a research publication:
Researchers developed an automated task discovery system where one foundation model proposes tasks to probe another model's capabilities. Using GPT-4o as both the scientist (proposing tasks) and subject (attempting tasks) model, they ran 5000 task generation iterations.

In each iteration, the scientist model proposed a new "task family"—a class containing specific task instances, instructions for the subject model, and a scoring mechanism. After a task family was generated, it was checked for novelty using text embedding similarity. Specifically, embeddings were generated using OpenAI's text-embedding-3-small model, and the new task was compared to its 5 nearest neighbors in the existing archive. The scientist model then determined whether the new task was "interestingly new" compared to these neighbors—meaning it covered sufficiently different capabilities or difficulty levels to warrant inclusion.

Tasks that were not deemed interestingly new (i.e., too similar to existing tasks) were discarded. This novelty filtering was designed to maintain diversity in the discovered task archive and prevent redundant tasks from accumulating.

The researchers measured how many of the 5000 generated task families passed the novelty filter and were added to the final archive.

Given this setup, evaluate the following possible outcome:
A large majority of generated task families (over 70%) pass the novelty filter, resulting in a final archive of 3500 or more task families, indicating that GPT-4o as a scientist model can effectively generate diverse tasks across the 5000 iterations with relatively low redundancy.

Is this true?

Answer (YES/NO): NO